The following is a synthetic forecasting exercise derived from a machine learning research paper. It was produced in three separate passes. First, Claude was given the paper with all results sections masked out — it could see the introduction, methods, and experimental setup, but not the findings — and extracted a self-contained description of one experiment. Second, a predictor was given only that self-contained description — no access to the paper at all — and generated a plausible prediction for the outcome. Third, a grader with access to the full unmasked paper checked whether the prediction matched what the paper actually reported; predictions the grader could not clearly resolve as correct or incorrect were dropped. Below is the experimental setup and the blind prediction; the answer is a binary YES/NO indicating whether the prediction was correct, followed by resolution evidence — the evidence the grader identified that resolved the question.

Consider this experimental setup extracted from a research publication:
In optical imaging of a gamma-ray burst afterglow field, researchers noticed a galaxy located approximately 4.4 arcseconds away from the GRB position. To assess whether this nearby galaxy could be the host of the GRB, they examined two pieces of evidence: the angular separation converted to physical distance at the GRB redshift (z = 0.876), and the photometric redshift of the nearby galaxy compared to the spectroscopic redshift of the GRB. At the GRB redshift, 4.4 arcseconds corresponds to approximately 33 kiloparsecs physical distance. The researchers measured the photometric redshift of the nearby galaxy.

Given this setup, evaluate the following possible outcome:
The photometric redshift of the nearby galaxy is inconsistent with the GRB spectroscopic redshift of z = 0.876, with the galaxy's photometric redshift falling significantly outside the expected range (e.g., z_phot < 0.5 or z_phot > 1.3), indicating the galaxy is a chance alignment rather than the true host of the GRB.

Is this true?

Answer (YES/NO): YES